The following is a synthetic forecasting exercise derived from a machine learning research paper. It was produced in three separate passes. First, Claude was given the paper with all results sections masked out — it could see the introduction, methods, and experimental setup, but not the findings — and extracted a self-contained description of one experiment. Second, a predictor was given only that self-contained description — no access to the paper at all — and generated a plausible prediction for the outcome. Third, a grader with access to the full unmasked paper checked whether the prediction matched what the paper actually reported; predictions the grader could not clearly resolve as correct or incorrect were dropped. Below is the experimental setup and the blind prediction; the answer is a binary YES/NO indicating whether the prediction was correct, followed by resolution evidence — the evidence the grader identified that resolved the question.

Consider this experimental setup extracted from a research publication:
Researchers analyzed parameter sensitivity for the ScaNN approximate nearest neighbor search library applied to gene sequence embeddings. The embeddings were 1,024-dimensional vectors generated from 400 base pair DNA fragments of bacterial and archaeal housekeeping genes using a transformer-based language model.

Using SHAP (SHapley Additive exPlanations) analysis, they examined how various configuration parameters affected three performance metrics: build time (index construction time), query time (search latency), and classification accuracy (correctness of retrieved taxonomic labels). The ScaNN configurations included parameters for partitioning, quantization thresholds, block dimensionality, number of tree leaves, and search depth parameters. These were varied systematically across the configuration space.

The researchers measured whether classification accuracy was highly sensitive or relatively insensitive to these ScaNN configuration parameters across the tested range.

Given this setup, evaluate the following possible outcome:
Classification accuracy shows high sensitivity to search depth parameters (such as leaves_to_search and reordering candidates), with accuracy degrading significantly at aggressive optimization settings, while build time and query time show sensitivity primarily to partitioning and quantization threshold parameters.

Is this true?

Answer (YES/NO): NO